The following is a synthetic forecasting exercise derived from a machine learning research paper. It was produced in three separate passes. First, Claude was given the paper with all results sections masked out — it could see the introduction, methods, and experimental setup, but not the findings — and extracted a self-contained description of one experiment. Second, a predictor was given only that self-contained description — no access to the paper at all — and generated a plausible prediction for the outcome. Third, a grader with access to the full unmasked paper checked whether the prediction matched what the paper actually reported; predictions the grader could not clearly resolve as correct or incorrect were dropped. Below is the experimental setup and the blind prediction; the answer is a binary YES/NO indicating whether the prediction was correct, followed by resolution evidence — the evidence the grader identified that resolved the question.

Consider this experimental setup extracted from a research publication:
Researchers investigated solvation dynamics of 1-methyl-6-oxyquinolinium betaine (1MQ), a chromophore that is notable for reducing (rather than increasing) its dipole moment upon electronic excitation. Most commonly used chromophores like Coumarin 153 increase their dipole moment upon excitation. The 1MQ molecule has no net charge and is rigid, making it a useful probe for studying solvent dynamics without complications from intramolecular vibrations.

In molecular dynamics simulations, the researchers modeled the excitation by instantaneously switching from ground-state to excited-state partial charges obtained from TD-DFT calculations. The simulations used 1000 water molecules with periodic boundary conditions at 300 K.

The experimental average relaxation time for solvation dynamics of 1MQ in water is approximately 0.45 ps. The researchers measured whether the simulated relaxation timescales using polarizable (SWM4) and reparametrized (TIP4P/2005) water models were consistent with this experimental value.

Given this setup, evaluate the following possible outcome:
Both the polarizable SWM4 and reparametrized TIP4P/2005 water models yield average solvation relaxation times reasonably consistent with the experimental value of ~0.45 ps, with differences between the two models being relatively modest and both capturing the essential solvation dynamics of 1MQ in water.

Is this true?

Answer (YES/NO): NO